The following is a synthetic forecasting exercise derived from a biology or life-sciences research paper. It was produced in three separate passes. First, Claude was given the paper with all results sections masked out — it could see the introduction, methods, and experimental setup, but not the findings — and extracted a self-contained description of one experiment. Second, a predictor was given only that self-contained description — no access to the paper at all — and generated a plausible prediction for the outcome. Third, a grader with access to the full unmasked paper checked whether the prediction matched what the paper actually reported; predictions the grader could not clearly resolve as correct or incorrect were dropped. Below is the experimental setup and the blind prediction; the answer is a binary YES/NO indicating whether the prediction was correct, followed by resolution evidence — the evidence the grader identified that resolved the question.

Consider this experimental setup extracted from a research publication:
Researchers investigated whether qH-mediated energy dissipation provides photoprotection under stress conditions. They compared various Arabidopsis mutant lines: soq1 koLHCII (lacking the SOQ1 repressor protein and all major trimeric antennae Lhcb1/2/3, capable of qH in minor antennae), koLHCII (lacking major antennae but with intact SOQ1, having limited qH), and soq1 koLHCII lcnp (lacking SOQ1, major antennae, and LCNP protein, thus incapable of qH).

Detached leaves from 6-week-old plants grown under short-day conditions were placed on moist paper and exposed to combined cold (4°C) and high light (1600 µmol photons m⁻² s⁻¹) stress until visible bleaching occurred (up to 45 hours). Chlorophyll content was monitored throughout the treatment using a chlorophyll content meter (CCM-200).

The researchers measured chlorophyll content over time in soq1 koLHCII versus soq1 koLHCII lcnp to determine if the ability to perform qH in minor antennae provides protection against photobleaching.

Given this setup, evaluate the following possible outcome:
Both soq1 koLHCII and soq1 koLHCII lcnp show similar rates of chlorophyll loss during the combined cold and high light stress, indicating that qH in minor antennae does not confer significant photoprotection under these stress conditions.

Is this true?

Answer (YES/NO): NO